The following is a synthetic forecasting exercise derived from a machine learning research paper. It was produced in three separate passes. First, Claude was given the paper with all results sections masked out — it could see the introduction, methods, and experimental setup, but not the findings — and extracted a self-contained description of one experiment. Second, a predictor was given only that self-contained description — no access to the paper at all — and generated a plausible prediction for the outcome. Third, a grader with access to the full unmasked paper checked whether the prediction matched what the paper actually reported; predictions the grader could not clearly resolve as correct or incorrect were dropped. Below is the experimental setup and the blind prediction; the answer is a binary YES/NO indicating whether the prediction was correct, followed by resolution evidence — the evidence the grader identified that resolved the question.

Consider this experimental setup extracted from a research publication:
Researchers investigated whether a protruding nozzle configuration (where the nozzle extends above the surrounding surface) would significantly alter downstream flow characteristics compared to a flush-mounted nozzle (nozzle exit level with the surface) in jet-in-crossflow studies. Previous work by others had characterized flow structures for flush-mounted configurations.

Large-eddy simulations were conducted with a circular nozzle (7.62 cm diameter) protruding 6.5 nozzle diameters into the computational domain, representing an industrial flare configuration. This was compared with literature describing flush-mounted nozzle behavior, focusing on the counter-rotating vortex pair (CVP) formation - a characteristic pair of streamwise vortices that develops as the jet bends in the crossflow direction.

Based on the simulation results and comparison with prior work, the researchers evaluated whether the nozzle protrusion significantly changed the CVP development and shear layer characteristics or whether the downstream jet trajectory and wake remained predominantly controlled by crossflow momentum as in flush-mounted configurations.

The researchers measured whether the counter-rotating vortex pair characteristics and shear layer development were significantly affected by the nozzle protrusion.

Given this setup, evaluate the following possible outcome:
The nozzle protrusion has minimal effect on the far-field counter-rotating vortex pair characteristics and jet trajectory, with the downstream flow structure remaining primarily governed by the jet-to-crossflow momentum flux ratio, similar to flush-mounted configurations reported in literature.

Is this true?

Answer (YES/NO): YES